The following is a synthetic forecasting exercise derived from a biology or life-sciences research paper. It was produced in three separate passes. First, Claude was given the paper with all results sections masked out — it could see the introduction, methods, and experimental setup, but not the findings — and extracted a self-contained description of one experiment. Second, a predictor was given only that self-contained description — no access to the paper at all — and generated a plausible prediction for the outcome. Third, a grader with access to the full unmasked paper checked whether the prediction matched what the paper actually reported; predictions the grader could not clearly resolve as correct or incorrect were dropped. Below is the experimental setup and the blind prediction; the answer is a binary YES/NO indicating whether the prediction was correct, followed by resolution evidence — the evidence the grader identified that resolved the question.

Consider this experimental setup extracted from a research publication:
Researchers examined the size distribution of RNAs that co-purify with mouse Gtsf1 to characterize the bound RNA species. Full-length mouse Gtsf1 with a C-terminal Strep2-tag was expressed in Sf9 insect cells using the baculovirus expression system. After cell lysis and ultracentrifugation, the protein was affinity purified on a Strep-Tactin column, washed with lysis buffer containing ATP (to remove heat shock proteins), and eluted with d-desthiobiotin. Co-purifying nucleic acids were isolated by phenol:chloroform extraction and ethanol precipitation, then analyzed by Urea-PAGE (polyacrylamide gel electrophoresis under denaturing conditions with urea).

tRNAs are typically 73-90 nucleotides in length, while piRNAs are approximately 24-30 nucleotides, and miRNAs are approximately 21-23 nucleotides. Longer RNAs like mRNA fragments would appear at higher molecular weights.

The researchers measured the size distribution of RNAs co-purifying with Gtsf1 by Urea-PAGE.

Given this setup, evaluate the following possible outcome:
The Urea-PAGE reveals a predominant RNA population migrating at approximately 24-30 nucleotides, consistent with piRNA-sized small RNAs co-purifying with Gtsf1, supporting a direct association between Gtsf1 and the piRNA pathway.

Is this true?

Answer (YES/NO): NO